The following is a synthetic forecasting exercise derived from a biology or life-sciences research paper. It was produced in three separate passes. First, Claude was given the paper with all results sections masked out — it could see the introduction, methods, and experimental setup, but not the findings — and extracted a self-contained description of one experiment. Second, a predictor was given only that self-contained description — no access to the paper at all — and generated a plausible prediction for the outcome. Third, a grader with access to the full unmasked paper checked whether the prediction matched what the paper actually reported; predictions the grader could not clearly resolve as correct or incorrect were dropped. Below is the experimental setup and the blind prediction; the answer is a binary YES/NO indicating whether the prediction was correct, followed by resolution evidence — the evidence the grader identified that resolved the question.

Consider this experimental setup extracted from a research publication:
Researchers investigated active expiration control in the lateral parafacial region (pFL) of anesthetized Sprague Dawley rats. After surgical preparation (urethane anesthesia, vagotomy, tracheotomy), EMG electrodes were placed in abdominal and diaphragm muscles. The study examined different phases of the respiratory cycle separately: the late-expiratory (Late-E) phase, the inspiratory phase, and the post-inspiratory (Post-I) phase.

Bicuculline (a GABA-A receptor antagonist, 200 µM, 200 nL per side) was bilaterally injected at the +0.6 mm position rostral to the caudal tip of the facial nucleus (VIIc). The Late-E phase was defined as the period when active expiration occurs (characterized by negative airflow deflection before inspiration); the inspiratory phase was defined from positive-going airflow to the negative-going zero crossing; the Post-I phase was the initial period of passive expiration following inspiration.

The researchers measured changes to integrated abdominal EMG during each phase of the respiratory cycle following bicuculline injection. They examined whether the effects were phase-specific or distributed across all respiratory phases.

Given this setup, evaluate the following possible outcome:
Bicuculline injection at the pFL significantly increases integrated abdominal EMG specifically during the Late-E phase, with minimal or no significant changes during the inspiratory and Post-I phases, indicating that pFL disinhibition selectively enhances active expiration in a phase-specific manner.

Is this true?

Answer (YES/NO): NO